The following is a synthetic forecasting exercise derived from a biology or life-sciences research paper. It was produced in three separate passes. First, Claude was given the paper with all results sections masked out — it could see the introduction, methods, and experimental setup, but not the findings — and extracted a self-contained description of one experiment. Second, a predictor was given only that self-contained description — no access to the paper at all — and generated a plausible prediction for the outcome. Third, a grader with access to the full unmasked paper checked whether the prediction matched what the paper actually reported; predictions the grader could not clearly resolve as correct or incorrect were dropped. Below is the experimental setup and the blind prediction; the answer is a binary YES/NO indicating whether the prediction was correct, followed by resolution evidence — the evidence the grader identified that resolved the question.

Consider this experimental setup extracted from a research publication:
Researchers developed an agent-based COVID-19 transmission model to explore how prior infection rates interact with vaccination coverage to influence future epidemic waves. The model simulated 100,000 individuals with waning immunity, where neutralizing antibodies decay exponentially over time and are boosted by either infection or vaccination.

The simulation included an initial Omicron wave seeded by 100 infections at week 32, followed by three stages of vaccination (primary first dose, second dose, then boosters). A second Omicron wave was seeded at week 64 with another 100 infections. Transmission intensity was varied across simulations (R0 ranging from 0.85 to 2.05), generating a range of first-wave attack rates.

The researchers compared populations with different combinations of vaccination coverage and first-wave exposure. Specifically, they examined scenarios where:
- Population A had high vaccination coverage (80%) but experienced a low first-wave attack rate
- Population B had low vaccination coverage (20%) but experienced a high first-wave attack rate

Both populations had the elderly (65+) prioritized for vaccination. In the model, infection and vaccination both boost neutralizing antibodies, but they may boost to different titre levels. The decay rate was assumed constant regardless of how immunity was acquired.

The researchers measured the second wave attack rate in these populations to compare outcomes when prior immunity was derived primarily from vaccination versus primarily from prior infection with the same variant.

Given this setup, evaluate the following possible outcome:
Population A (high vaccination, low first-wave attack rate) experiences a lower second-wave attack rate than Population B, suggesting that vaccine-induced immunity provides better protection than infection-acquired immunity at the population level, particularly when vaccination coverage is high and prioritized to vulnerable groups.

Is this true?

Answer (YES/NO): NO